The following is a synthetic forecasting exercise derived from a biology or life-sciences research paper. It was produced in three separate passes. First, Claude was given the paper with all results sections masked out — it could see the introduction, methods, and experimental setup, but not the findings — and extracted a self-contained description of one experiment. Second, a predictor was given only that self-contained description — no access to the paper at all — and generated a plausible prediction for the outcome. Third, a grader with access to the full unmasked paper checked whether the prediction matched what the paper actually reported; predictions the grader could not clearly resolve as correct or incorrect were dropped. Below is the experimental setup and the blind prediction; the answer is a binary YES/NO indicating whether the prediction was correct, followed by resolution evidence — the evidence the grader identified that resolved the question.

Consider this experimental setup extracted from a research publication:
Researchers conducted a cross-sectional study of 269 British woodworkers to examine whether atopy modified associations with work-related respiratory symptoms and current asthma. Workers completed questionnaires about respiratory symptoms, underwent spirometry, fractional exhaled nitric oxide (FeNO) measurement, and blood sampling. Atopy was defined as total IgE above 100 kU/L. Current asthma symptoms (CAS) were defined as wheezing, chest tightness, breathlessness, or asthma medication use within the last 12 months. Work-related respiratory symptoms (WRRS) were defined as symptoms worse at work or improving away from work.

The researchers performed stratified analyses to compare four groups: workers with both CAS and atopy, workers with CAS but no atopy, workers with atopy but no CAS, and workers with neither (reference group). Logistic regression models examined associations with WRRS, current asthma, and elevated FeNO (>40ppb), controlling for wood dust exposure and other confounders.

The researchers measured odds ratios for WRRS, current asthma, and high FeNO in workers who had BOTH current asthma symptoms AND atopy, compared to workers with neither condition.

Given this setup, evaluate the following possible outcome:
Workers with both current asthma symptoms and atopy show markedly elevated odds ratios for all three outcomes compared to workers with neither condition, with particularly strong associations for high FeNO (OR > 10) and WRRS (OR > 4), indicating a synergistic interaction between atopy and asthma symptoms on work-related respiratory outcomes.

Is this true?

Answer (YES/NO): NO